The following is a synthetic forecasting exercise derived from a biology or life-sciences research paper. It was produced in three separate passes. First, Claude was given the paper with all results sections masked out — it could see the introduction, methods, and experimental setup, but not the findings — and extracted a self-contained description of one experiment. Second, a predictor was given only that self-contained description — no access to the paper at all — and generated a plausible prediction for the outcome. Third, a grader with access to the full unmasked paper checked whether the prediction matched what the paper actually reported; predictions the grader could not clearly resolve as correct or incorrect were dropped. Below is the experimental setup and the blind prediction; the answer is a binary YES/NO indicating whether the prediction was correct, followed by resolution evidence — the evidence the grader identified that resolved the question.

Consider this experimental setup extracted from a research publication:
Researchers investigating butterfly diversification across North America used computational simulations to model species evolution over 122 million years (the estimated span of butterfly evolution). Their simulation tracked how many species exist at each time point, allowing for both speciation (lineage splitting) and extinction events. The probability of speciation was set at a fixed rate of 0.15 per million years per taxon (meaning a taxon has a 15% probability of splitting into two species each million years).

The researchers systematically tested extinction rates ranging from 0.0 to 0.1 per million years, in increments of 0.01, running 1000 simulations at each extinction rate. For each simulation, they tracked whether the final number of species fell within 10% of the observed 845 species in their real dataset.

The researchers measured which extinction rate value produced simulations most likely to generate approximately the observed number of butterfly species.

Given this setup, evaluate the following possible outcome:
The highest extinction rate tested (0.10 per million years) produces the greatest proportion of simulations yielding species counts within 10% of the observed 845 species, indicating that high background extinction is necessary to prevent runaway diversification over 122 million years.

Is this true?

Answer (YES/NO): NO